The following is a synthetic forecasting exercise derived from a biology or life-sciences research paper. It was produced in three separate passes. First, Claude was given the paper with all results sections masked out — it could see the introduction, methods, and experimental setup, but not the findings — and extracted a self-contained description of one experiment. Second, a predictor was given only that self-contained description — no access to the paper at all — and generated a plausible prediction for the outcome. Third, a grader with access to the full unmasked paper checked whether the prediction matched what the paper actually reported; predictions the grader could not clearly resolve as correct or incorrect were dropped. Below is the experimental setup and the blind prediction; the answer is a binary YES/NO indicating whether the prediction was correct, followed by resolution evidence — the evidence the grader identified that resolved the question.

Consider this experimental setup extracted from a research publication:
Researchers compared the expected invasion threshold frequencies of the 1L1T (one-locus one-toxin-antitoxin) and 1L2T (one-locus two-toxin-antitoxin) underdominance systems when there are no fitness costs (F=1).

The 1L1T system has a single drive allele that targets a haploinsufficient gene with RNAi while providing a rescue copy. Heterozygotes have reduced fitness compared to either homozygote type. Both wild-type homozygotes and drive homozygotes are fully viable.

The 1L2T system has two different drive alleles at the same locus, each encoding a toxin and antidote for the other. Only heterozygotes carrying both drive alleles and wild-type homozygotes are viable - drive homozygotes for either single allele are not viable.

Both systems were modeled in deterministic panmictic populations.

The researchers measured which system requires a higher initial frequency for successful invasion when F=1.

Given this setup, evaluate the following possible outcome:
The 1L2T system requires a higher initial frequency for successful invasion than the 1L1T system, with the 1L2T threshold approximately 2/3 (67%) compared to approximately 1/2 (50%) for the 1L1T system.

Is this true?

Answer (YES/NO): YES